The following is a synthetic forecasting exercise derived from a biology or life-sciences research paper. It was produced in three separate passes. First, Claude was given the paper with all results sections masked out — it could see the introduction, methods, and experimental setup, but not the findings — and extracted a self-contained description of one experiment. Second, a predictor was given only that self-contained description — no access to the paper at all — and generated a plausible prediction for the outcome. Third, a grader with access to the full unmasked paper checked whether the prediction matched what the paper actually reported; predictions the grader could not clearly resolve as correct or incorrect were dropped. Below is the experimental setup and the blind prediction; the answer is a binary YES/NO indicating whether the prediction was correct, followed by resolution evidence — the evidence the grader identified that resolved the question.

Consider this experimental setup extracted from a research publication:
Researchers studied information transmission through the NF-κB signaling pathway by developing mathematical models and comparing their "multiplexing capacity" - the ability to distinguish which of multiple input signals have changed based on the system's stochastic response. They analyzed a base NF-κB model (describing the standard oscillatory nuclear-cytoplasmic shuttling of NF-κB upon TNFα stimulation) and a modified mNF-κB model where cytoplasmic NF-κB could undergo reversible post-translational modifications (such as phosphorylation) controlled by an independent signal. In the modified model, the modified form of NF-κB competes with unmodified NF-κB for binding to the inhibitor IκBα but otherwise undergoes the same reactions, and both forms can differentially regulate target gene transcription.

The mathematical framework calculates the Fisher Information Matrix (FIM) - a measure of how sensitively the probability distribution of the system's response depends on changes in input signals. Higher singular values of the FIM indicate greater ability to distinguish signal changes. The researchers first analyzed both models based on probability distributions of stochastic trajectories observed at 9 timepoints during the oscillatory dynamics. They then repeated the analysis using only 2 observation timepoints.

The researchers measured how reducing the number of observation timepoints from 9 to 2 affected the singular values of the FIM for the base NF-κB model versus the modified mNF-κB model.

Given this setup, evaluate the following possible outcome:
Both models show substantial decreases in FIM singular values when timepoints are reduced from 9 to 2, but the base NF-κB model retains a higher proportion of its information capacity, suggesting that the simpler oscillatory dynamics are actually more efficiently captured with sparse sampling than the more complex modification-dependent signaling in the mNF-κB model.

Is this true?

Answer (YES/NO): NO